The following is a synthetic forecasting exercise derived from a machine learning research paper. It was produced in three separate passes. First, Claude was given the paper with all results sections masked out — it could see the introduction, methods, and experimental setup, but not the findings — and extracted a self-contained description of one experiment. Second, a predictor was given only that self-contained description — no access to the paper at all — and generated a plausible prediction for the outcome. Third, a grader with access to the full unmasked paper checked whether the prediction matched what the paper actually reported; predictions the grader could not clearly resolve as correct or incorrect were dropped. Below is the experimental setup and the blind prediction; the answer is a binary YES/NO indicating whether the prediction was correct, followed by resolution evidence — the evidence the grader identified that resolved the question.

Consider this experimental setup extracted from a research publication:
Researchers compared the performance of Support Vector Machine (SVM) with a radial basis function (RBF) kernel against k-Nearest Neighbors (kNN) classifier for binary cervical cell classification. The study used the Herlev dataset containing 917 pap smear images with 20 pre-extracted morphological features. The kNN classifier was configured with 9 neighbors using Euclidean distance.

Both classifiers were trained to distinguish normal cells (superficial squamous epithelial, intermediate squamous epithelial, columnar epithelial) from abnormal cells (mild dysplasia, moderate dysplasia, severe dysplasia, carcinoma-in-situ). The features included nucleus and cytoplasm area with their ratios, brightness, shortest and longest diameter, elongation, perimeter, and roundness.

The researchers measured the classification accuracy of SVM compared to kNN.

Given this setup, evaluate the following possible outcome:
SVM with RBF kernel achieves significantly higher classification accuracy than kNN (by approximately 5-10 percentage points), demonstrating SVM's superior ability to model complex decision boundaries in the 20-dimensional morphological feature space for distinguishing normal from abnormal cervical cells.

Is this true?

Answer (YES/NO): NO